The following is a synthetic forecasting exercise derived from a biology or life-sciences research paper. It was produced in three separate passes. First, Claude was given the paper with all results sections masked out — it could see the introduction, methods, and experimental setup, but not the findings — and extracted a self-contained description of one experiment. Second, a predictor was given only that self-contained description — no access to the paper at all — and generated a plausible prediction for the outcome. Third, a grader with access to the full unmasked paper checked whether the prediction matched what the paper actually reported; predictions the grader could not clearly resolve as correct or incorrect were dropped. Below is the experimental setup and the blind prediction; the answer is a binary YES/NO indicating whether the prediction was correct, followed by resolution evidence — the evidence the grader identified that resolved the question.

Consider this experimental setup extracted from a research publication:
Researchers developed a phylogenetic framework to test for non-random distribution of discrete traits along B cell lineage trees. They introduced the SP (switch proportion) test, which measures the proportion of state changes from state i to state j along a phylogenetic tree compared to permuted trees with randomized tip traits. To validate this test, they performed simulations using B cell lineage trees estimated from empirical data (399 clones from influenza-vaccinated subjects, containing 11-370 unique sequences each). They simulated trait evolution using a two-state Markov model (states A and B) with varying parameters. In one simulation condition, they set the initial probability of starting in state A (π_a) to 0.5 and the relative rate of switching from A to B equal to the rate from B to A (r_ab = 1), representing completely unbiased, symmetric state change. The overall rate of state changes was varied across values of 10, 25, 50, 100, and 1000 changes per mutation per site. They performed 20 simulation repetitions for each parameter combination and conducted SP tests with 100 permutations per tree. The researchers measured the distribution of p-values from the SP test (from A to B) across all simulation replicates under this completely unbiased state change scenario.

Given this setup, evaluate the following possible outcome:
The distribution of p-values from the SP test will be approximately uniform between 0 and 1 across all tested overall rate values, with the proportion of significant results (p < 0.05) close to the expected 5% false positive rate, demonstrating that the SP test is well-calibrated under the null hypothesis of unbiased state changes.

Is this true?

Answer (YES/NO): YES